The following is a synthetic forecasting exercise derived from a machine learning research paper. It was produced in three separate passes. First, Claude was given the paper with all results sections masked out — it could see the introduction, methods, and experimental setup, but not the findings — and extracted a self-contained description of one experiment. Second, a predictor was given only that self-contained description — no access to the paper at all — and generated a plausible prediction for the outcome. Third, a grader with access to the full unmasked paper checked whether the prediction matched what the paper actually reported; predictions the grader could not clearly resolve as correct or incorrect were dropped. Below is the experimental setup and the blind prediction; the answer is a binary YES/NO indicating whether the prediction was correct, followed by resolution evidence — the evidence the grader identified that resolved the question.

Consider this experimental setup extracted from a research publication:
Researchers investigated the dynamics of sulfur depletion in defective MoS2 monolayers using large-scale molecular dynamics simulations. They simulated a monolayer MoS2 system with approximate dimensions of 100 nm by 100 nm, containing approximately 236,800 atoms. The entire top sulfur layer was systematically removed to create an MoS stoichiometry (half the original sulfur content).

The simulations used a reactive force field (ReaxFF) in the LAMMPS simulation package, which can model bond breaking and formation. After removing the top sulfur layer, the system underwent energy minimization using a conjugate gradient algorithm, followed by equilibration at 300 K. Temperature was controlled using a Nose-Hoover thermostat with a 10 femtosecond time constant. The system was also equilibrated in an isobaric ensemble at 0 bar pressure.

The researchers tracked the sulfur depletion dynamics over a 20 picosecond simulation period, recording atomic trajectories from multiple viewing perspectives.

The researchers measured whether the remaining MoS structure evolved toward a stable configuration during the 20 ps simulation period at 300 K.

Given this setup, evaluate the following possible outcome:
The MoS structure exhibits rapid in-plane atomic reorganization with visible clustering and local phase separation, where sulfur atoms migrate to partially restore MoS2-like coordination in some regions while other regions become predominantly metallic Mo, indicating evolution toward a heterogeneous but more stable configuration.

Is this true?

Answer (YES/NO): NO